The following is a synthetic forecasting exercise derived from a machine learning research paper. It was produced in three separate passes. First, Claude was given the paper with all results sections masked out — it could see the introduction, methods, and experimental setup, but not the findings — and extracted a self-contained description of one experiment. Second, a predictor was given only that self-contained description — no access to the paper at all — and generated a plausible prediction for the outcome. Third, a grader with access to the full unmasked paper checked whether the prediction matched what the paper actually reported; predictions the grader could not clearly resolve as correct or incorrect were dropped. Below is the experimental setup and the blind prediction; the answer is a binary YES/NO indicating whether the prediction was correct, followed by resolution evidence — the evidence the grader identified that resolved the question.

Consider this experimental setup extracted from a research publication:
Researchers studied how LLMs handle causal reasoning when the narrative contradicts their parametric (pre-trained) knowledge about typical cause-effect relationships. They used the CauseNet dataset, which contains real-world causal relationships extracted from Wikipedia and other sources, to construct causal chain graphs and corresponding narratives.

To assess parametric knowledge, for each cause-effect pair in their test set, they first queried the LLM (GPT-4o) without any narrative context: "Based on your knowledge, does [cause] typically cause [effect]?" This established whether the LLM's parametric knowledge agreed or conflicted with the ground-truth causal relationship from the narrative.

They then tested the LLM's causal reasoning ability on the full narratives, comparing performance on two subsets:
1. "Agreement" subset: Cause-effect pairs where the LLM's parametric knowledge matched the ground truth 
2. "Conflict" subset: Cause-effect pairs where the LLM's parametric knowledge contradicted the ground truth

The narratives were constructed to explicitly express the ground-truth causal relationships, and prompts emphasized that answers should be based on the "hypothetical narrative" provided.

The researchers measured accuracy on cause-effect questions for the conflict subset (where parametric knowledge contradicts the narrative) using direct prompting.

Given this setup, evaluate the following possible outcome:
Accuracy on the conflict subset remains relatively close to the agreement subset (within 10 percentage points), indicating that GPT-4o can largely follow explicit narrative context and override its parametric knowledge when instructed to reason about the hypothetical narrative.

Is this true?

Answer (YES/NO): NO